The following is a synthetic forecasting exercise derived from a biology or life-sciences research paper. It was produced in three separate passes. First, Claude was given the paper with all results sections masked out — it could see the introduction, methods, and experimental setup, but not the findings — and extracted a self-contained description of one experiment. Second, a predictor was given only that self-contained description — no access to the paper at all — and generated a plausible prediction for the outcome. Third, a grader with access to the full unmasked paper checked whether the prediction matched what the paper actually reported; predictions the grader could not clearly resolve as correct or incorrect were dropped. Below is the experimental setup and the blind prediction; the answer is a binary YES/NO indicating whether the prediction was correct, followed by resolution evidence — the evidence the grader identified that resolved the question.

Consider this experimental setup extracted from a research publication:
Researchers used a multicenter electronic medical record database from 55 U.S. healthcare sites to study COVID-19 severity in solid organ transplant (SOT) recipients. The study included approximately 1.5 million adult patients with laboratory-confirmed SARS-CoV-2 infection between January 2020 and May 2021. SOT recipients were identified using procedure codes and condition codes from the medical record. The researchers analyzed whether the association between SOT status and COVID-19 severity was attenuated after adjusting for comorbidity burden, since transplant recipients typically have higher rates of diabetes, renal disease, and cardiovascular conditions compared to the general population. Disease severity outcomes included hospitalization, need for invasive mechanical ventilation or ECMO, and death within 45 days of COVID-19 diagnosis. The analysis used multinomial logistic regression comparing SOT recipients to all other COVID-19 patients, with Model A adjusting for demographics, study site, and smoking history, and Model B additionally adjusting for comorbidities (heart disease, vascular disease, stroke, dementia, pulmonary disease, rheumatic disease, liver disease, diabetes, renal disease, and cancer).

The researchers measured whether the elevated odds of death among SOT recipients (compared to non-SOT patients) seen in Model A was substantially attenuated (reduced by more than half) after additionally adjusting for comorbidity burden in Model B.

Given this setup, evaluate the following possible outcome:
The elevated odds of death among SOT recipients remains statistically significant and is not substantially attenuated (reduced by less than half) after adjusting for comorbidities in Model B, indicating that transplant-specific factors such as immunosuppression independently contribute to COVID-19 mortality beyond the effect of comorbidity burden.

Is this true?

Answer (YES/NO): YES